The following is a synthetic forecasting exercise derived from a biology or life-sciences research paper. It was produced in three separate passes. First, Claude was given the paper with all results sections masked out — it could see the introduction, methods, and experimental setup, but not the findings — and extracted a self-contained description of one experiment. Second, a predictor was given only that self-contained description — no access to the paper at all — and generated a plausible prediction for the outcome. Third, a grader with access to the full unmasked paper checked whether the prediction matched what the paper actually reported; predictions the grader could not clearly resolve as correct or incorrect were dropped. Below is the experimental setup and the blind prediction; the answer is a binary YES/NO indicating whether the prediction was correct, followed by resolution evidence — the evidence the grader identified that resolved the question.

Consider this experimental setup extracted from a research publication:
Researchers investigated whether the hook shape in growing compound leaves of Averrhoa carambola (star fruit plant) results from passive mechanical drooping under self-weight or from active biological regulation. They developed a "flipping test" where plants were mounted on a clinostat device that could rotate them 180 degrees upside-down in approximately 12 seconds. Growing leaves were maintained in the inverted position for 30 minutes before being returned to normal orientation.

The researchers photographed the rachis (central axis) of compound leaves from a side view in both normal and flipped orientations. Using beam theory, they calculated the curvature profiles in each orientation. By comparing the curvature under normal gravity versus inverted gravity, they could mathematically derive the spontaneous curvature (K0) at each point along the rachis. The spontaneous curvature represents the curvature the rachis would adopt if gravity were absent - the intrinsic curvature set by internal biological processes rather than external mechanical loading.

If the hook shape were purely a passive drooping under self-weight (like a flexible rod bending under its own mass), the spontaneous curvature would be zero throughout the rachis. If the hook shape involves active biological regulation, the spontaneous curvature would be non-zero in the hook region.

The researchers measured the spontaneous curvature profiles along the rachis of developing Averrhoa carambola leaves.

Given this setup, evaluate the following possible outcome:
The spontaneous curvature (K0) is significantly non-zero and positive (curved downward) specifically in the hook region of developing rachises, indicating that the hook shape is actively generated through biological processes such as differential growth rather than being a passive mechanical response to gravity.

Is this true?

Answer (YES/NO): YES